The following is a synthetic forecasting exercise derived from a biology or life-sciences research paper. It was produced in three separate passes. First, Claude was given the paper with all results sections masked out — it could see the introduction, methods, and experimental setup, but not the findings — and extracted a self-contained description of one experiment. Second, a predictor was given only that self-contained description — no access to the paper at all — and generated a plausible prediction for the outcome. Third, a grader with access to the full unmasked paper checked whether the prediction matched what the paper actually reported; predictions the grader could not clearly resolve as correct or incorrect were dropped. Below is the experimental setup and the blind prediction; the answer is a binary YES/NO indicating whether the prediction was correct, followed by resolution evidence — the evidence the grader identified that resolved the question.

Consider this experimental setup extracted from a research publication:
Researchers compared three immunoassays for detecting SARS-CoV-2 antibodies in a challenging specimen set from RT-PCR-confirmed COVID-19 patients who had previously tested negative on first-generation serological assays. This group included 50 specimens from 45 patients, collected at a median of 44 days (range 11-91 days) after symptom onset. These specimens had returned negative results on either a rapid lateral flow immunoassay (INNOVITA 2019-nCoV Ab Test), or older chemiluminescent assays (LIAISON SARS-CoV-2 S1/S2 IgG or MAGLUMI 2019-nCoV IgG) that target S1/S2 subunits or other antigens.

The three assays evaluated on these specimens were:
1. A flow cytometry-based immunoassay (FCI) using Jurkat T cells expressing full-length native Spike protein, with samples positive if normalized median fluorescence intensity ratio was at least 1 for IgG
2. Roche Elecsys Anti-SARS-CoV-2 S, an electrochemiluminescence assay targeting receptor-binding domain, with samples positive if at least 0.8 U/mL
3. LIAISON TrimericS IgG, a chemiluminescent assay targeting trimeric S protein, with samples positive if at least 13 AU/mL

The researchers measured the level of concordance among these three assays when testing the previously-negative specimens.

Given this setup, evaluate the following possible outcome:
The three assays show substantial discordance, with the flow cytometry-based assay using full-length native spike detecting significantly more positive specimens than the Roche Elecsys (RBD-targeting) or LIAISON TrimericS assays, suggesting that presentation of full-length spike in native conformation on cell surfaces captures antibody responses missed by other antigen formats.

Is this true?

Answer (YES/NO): YES